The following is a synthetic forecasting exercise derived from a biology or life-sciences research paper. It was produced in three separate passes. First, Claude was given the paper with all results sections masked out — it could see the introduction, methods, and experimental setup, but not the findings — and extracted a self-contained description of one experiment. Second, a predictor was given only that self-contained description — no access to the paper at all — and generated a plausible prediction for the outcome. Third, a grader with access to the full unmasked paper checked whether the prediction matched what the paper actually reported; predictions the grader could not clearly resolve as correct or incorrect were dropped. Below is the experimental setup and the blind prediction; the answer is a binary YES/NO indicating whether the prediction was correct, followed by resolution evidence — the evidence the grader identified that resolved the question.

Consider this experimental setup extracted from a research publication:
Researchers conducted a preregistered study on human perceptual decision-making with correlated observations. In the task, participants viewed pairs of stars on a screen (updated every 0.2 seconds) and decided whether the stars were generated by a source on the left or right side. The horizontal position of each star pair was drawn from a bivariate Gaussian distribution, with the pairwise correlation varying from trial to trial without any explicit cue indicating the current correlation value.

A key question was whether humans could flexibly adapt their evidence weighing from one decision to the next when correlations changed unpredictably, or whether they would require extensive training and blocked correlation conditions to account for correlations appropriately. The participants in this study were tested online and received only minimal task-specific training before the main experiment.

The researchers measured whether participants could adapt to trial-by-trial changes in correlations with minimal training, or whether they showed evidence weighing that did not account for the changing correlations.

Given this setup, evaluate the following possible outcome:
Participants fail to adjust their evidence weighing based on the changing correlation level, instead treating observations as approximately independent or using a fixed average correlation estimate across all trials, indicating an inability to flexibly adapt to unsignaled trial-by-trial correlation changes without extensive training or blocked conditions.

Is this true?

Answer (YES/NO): NO